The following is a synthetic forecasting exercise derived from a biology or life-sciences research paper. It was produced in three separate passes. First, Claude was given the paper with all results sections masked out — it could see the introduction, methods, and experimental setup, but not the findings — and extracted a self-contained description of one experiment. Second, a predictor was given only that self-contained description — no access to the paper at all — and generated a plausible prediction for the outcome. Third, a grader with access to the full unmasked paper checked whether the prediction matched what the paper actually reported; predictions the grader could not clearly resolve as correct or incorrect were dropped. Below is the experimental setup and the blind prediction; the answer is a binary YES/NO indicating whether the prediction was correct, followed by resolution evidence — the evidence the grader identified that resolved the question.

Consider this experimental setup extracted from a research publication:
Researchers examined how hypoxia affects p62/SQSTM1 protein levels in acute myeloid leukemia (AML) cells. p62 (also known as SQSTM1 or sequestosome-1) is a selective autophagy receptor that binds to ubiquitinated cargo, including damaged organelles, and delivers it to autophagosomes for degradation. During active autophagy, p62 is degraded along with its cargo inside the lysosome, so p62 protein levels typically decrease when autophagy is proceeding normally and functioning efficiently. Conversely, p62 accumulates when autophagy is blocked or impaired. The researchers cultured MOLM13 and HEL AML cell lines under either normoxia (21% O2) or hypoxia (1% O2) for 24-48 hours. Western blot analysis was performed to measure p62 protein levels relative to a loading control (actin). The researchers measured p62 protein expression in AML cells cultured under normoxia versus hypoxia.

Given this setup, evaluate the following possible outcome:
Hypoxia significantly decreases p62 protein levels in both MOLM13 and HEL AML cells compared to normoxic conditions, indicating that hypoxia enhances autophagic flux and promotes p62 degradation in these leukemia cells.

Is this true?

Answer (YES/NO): YES